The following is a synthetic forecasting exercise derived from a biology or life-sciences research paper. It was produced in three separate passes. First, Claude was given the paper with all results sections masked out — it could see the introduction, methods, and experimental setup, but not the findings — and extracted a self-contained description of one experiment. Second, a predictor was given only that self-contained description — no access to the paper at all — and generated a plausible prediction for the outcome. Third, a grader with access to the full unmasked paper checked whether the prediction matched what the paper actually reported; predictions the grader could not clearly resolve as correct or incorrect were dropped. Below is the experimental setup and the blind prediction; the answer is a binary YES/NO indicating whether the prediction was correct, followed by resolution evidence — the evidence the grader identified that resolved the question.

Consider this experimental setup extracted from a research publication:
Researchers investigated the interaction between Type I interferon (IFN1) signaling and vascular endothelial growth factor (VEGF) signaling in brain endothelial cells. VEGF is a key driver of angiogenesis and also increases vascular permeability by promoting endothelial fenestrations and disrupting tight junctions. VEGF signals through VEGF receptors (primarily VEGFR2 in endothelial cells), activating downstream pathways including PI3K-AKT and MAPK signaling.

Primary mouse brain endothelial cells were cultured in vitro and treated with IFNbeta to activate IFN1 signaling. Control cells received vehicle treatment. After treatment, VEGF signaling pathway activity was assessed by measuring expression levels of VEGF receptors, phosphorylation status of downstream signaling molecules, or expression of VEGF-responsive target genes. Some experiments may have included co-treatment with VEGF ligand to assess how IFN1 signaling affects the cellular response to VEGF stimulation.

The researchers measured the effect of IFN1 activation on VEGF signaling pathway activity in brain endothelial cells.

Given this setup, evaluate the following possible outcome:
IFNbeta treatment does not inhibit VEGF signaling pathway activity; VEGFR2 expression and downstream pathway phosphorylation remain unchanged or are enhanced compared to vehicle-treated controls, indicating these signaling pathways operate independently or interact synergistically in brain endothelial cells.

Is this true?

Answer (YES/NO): NO